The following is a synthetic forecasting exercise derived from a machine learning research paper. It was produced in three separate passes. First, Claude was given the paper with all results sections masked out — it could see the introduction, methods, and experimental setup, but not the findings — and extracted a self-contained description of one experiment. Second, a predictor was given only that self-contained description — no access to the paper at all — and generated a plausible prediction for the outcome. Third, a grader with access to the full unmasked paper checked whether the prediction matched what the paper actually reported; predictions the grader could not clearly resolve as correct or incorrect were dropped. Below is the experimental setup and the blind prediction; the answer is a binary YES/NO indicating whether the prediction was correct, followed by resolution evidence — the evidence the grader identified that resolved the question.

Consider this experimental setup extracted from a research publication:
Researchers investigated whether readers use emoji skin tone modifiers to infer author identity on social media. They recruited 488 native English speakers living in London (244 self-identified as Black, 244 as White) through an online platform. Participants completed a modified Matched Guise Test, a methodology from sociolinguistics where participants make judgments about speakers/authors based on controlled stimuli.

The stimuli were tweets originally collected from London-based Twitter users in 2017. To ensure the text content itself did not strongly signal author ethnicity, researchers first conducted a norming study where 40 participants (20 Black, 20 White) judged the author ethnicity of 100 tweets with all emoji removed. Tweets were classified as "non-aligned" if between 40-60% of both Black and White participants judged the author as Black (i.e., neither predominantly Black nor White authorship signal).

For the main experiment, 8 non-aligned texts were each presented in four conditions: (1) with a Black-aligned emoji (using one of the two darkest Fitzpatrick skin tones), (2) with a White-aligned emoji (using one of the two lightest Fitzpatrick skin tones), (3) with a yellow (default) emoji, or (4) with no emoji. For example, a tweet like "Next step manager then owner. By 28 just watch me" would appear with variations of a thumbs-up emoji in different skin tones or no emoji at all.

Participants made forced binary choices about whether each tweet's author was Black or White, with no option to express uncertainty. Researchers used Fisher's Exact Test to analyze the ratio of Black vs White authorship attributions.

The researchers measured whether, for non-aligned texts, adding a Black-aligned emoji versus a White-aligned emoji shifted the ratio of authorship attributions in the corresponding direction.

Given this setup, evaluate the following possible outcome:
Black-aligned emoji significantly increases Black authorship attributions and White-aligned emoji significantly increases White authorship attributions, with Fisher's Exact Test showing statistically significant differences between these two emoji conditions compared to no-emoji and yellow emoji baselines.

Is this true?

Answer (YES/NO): YES